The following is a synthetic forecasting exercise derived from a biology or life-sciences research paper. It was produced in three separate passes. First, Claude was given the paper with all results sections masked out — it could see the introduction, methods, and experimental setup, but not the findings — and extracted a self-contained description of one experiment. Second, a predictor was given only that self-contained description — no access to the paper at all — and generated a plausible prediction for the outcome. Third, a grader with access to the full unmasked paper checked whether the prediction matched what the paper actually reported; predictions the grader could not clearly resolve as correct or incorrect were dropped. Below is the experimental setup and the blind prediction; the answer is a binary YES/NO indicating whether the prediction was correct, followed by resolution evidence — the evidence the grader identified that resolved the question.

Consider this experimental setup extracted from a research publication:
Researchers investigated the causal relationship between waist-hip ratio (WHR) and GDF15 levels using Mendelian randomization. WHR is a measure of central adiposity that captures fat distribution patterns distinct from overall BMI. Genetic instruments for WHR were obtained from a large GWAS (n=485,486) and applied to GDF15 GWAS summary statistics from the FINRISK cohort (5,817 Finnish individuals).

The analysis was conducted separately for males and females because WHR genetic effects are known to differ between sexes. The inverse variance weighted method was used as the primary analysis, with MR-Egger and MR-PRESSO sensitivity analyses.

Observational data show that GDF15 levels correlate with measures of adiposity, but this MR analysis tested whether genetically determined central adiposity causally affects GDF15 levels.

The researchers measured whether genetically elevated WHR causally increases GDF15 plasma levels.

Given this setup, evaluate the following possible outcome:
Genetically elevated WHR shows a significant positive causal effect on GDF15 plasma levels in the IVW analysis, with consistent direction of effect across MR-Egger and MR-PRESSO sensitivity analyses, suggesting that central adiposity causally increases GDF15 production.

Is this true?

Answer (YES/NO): NO